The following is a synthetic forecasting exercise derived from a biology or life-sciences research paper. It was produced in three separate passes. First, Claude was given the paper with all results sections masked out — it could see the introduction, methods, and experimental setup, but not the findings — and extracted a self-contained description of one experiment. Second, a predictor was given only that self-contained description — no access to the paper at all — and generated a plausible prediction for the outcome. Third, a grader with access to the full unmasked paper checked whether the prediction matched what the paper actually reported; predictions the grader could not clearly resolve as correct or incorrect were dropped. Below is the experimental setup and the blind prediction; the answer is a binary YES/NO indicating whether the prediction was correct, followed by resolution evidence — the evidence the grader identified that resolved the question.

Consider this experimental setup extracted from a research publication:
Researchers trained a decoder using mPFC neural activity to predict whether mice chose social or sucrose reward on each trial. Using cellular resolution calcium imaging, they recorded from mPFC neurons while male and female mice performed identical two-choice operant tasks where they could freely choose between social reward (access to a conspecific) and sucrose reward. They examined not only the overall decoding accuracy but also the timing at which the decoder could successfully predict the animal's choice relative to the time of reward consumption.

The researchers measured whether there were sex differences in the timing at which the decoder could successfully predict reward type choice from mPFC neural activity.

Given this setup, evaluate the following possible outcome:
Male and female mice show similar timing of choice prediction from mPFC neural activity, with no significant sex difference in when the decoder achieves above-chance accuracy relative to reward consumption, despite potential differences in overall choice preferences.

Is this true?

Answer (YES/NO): NO